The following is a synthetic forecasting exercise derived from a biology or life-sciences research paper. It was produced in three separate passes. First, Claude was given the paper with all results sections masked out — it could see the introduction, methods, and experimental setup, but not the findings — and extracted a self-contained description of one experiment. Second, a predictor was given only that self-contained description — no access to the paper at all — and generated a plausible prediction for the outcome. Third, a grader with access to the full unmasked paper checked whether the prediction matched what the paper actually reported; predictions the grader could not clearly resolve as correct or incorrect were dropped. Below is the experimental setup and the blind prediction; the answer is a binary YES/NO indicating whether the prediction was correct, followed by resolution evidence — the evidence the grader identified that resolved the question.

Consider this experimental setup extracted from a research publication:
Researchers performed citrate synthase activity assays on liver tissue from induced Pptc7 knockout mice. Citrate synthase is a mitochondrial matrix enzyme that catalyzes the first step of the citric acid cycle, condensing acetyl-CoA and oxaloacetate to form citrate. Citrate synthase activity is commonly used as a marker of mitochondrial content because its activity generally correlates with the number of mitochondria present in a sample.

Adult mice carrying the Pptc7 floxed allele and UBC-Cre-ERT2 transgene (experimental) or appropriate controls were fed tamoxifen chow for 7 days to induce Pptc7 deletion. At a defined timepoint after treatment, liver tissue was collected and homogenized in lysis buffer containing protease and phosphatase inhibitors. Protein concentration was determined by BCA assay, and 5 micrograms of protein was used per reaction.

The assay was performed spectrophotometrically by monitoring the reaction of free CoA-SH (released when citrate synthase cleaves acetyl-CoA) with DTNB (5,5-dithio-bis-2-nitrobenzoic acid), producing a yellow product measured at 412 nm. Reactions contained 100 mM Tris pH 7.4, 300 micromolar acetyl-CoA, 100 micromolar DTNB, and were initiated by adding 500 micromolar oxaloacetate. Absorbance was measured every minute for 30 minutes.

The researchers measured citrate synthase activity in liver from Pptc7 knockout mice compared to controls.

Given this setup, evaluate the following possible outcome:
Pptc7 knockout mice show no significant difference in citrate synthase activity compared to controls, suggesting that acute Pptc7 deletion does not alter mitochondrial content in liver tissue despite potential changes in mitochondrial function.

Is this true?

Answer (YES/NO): NO